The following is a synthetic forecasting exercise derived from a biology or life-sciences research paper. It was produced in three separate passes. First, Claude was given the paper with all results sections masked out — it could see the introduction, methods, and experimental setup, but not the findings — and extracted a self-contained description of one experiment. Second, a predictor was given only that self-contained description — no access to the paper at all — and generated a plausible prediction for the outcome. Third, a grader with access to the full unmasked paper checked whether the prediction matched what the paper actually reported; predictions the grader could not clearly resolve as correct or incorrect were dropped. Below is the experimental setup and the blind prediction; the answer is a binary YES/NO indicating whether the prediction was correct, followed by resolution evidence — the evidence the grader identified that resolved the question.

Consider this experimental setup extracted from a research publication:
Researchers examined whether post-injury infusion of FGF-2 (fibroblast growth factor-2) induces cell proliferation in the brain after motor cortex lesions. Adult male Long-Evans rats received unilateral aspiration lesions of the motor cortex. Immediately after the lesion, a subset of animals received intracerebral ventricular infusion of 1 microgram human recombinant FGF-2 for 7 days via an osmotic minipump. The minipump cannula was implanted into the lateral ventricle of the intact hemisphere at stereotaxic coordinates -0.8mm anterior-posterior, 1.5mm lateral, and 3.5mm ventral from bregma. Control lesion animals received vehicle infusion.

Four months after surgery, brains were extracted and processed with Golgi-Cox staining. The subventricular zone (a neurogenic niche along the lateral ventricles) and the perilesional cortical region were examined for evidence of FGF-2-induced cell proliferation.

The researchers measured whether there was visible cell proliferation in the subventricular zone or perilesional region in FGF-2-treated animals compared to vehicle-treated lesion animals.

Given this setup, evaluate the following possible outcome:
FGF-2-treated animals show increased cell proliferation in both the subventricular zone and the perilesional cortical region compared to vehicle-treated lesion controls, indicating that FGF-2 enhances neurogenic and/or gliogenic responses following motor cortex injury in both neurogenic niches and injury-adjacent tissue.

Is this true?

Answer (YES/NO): NO